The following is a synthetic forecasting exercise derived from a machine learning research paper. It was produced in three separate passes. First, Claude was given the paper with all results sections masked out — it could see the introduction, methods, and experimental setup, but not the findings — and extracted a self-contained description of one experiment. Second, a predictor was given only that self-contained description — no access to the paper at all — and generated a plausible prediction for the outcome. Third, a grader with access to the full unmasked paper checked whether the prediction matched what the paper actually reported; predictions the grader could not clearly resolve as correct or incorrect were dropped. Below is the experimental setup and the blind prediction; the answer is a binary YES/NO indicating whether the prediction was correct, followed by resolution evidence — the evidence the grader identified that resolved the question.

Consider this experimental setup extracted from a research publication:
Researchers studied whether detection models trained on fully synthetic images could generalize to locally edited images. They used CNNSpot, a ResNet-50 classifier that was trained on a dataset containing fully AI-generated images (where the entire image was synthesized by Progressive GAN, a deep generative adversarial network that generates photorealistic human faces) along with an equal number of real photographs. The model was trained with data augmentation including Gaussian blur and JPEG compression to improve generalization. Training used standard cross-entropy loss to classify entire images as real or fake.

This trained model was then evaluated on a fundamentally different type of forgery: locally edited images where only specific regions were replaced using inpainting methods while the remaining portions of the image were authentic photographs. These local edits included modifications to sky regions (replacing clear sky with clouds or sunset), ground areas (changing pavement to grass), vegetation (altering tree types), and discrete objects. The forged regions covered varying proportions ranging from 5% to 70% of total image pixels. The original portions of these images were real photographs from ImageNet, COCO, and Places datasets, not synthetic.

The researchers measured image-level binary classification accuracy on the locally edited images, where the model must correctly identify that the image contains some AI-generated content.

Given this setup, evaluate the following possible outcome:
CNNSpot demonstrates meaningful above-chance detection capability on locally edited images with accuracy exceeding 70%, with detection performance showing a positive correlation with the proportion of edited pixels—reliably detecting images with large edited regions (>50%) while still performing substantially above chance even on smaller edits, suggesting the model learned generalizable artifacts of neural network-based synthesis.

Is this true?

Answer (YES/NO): NO